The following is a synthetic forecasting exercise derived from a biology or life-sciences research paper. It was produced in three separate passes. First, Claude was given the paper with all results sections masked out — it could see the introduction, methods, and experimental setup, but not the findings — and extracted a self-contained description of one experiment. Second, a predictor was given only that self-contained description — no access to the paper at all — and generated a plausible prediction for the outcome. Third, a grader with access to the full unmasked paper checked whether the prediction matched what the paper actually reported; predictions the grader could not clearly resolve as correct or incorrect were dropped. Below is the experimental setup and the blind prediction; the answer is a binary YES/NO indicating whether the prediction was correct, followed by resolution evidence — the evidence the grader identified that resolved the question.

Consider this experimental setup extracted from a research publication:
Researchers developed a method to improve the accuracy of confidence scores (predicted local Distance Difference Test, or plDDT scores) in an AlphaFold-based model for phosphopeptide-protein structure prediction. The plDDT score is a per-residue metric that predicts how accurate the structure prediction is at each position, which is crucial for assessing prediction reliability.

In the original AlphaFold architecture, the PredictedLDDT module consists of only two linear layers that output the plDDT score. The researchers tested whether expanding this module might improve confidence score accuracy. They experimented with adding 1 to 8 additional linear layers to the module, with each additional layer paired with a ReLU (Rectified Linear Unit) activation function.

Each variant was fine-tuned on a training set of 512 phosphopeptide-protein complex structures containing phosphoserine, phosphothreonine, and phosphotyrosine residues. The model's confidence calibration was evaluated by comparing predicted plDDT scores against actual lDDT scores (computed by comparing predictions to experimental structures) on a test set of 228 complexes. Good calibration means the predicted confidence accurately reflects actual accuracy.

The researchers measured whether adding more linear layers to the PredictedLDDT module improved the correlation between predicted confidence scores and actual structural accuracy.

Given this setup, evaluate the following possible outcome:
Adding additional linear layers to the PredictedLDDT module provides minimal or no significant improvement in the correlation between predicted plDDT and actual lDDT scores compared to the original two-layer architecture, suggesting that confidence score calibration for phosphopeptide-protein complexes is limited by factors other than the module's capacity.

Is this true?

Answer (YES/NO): NO